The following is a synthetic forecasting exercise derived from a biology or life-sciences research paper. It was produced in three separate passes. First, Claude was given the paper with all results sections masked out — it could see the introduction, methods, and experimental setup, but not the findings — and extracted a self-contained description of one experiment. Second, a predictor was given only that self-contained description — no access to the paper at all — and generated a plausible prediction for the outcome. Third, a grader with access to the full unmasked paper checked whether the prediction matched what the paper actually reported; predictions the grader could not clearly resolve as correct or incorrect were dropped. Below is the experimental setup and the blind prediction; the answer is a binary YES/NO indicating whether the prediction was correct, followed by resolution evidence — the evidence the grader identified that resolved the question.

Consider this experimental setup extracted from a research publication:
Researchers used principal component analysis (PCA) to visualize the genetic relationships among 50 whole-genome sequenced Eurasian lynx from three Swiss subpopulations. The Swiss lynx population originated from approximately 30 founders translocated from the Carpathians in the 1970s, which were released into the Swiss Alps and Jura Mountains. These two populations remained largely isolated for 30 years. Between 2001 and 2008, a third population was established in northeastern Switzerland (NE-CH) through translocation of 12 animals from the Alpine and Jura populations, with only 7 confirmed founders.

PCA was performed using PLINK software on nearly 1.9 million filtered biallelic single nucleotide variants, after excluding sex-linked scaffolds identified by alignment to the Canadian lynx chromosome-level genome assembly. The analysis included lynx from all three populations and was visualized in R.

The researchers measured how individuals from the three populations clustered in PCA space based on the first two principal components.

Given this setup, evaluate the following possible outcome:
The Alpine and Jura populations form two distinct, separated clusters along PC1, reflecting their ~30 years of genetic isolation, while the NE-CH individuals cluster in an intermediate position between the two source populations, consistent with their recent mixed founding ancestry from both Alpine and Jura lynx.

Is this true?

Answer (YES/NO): NO